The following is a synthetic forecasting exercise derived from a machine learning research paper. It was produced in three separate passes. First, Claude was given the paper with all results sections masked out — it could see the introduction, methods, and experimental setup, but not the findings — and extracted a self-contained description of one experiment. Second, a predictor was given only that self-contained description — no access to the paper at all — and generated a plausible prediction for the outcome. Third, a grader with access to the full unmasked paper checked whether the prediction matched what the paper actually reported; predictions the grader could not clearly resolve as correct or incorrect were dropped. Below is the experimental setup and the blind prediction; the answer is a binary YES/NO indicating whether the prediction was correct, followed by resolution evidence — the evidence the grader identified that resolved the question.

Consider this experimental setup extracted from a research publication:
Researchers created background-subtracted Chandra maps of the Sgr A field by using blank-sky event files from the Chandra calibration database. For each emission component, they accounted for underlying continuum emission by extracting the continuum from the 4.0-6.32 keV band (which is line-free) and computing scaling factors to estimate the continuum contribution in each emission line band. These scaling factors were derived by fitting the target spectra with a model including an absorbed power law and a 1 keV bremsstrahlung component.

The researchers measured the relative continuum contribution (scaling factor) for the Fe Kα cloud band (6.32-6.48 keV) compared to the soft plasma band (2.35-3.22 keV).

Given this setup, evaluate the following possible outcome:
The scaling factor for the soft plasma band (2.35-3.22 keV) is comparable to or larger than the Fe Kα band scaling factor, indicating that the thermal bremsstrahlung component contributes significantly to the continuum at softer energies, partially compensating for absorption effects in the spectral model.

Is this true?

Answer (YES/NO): YES